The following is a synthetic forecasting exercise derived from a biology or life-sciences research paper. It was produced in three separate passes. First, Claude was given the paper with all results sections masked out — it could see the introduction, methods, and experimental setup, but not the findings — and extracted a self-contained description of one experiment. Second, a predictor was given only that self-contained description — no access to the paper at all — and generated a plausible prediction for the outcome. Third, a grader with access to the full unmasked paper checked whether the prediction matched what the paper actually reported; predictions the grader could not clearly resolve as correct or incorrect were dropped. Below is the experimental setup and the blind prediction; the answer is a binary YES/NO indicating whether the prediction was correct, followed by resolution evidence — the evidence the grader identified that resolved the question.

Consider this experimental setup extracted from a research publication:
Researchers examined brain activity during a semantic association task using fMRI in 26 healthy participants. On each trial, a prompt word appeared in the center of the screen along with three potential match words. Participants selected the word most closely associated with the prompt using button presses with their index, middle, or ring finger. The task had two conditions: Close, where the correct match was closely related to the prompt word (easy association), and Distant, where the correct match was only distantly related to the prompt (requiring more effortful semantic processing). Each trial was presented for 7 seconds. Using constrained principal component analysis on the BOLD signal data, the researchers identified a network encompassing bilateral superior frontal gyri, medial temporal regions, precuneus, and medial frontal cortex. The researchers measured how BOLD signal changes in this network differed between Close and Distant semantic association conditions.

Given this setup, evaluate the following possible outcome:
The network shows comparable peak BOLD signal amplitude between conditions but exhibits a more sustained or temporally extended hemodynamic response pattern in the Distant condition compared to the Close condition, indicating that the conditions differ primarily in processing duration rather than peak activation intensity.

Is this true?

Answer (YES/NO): NO